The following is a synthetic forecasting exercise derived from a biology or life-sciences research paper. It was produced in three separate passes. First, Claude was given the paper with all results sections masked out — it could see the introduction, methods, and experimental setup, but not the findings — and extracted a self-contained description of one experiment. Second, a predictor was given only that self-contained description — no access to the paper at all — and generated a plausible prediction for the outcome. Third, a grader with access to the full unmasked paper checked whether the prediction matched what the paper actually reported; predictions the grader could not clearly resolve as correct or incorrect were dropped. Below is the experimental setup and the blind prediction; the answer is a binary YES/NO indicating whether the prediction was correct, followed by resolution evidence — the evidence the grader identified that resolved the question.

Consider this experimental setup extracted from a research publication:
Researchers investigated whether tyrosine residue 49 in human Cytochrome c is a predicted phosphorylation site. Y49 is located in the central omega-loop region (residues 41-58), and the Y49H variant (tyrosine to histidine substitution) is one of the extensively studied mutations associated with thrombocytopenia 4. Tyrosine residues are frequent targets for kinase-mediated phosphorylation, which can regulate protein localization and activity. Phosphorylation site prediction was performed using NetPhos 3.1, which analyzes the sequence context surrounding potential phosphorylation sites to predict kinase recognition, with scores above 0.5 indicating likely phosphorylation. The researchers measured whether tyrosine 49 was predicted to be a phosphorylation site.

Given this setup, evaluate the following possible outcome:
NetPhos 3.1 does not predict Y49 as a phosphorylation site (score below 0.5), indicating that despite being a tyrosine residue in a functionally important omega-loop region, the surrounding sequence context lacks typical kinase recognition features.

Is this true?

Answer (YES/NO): YES